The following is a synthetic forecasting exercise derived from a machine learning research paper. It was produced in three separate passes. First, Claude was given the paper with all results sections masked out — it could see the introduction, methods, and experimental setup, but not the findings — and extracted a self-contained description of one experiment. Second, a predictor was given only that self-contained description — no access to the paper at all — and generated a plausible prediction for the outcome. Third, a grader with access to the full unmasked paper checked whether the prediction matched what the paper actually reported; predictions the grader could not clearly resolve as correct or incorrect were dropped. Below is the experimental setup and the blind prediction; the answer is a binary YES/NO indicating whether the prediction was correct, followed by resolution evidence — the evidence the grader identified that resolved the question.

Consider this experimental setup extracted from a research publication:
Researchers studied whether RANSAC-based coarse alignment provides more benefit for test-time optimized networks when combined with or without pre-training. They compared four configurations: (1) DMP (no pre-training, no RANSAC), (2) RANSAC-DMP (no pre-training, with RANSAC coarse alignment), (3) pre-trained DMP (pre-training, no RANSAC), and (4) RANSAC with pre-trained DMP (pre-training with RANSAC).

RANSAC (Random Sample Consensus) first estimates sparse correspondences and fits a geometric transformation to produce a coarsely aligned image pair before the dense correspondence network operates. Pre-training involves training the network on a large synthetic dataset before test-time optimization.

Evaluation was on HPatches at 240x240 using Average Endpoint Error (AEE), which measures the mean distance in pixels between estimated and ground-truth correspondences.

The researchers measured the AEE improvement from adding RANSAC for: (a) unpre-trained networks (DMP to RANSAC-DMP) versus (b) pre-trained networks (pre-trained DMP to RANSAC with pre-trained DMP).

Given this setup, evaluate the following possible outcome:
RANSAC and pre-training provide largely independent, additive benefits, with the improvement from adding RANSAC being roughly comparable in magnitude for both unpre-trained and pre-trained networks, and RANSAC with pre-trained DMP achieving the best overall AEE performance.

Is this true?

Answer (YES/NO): NO